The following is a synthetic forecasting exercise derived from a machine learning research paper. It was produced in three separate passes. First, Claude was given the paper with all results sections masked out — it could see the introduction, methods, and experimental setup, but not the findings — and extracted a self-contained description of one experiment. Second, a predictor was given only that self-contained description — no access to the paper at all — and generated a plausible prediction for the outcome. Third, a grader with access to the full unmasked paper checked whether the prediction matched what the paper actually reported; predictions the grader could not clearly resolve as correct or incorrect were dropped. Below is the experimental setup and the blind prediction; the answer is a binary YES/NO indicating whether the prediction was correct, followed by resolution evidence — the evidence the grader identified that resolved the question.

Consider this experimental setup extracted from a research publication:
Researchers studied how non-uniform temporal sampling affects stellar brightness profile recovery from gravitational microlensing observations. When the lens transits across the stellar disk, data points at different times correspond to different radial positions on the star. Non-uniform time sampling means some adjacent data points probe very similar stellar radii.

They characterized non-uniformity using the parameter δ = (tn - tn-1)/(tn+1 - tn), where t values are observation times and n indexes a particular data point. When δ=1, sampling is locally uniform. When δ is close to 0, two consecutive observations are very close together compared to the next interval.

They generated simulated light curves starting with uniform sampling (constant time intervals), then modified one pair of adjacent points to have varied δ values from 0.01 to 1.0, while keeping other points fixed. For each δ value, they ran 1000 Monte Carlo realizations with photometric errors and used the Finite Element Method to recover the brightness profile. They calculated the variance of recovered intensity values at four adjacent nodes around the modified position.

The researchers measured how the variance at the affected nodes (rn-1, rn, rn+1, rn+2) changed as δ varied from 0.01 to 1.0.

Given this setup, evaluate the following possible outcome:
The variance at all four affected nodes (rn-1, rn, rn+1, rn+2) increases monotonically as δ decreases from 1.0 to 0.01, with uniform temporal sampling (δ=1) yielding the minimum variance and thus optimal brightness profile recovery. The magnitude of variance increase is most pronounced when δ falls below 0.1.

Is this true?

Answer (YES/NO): NO